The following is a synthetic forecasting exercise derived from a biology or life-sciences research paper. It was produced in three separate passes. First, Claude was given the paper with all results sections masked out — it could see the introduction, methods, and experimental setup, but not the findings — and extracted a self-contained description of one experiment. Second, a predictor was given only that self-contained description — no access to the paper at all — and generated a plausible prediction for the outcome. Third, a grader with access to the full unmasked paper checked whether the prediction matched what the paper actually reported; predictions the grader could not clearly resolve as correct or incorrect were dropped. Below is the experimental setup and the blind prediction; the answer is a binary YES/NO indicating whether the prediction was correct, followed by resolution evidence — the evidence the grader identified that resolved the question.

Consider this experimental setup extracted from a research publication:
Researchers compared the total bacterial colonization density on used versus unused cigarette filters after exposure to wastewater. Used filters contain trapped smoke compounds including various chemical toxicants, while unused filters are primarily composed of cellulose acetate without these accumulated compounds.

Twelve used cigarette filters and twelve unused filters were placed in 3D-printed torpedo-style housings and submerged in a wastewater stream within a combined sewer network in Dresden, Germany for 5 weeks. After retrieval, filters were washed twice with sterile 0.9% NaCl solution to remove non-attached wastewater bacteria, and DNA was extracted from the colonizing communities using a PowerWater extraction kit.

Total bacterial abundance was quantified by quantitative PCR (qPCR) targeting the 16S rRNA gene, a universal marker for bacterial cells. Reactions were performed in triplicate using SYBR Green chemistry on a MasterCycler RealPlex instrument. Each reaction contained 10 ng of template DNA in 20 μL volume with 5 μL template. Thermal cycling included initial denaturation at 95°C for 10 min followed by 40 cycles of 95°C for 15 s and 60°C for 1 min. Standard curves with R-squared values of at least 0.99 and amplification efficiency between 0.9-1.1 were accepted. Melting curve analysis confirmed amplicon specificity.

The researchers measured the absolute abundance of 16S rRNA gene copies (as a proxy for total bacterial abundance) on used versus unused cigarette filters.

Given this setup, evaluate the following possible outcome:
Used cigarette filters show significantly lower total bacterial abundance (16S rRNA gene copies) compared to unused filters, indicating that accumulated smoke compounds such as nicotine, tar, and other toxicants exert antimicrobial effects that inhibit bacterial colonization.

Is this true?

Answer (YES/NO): NO